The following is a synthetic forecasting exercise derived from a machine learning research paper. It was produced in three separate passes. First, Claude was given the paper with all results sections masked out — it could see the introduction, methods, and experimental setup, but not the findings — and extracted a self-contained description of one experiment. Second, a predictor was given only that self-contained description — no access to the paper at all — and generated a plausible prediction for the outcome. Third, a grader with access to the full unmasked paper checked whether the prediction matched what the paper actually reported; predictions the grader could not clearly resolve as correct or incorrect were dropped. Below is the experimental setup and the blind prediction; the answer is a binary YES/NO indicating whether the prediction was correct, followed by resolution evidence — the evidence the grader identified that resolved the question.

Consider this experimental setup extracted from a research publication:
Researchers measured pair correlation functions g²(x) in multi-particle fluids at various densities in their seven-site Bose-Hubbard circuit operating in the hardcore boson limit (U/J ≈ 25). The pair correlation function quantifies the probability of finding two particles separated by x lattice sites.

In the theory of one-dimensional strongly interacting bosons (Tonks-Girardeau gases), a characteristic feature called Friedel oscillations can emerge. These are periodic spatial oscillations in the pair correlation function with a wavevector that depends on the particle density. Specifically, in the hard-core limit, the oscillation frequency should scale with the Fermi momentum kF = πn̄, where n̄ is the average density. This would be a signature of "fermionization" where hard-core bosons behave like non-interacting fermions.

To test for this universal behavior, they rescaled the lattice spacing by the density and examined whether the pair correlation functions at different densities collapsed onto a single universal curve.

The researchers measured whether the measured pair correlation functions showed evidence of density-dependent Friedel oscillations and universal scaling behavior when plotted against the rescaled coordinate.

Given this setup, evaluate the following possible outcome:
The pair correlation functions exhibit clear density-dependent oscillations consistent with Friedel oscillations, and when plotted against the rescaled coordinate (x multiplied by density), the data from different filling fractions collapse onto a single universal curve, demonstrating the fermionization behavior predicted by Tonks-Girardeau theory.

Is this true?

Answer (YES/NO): YES